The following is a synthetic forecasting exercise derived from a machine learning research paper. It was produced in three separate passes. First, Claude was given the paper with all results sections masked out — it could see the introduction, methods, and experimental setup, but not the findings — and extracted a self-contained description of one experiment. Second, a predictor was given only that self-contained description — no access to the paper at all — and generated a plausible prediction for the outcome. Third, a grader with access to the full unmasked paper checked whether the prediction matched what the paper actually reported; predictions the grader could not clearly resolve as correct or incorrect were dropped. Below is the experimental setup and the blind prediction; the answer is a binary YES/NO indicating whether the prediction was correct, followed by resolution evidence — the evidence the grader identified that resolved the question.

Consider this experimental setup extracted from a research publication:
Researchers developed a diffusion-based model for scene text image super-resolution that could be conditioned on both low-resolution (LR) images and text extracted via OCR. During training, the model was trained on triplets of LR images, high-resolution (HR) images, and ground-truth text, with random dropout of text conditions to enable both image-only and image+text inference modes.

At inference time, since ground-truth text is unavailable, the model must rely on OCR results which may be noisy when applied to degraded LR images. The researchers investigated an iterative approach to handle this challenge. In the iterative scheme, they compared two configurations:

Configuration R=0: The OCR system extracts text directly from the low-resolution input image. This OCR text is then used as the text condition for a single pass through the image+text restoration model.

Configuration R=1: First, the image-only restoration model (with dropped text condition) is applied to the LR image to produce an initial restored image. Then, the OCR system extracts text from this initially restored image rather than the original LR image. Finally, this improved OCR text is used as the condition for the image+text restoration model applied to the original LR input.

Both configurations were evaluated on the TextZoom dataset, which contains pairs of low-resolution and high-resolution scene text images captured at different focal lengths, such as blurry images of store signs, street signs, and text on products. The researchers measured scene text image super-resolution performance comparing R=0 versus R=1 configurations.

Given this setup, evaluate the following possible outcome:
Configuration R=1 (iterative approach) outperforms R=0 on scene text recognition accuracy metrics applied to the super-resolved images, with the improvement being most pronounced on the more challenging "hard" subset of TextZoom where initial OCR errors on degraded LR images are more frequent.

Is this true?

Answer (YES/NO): NO